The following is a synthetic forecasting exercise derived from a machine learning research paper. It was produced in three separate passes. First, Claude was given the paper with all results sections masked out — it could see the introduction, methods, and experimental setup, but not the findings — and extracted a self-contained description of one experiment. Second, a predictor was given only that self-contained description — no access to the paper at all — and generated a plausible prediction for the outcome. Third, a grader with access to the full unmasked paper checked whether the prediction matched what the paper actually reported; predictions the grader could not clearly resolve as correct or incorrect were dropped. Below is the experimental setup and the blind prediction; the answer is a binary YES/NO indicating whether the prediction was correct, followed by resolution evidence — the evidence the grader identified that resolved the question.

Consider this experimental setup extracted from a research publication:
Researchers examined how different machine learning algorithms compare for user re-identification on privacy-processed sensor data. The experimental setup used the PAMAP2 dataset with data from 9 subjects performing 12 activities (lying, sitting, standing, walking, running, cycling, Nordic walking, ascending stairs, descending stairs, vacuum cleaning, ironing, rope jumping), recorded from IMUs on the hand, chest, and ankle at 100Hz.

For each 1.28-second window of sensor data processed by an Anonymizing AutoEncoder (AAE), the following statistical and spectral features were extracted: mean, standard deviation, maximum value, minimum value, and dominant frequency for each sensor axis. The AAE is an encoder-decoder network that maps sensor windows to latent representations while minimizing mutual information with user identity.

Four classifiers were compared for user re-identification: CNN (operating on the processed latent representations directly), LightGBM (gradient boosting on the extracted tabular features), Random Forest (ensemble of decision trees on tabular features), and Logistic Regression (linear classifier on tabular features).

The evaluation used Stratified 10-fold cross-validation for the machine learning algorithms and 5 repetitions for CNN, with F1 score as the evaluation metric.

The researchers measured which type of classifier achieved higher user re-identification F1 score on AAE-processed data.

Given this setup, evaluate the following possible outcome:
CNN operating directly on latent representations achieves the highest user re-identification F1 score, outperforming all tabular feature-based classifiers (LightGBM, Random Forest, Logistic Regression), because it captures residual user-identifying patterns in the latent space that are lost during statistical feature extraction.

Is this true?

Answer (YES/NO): NO